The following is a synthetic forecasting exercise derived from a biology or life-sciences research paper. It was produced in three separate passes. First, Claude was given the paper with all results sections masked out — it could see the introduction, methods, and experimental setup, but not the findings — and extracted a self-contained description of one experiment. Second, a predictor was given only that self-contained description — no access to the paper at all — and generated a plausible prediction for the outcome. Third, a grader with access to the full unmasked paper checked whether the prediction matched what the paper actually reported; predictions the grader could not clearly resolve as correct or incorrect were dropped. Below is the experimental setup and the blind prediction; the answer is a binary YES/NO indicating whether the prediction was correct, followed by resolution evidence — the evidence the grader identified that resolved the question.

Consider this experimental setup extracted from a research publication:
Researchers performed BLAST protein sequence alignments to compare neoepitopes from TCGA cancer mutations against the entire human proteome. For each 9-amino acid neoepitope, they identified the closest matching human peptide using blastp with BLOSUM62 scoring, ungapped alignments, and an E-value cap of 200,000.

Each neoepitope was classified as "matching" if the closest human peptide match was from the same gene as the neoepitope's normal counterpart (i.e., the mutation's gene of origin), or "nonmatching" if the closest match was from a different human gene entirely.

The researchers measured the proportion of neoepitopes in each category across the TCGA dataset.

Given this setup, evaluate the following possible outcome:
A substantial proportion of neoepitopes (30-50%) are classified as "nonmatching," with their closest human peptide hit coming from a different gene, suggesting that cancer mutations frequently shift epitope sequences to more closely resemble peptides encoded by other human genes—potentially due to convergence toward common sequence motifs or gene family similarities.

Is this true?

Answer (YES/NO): NO